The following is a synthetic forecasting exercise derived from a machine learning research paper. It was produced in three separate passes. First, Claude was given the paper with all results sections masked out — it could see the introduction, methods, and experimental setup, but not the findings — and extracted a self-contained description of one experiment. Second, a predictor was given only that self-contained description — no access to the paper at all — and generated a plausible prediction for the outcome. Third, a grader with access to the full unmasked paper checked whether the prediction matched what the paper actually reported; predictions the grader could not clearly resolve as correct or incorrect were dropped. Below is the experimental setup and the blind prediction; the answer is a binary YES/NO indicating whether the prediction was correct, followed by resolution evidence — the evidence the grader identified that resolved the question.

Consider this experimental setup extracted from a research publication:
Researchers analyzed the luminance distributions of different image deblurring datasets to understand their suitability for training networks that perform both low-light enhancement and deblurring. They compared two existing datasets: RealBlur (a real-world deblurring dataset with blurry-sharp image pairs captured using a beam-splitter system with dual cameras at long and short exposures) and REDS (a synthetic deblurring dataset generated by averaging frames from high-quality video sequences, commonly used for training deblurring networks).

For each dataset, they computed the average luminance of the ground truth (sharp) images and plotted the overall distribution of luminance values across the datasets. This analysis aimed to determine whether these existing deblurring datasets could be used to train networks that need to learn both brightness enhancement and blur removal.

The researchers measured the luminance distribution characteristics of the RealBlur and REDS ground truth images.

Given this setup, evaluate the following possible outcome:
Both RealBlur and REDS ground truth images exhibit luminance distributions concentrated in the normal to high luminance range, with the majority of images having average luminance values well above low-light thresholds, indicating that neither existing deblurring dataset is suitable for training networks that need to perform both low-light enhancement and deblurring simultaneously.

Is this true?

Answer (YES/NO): NO